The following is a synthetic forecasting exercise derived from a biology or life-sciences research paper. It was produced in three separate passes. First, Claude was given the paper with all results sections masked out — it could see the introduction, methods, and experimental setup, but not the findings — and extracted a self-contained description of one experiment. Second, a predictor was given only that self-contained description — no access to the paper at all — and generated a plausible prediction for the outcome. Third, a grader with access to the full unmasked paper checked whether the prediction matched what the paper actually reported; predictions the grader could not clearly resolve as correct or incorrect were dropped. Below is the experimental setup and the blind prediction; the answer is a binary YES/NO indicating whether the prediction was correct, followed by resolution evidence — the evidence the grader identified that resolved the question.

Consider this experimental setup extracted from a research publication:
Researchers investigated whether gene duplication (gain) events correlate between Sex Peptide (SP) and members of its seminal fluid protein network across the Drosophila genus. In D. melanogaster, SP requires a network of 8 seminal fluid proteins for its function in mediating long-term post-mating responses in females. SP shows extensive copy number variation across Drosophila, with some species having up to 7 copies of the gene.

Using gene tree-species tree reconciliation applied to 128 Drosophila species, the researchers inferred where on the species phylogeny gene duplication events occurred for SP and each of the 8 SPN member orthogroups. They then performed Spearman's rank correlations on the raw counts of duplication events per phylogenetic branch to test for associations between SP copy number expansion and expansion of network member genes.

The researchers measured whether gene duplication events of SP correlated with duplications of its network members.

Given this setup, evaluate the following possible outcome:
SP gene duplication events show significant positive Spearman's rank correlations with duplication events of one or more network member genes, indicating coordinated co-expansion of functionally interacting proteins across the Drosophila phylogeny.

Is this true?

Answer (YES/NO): YES